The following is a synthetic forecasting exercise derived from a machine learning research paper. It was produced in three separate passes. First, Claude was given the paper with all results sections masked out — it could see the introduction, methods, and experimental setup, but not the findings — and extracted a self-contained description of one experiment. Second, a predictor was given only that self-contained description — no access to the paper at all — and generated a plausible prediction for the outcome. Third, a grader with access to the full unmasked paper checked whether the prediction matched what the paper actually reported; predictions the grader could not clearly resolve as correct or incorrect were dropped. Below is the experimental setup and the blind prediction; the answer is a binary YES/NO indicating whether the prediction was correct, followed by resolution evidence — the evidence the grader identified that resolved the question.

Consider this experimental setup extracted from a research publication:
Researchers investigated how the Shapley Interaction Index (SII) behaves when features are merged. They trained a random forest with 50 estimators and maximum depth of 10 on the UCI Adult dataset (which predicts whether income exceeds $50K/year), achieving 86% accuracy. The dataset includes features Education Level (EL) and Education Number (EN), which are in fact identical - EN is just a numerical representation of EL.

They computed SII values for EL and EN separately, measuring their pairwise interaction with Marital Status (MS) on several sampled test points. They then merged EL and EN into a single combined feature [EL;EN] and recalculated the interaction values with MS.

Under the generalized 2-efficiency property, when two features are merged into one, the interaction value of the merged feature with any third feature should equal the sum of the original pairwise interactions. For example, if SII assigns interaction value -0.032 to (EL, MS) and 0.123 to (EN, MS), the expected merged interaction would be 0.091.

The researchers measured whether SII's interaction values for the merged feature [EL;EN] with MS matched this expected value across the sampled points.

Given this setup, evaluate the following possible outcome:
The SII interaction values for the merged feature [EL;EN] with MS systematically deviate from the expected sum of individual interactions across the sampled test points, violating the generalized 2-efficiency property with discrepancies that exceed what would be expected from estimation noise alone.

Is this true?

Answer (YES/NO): YES